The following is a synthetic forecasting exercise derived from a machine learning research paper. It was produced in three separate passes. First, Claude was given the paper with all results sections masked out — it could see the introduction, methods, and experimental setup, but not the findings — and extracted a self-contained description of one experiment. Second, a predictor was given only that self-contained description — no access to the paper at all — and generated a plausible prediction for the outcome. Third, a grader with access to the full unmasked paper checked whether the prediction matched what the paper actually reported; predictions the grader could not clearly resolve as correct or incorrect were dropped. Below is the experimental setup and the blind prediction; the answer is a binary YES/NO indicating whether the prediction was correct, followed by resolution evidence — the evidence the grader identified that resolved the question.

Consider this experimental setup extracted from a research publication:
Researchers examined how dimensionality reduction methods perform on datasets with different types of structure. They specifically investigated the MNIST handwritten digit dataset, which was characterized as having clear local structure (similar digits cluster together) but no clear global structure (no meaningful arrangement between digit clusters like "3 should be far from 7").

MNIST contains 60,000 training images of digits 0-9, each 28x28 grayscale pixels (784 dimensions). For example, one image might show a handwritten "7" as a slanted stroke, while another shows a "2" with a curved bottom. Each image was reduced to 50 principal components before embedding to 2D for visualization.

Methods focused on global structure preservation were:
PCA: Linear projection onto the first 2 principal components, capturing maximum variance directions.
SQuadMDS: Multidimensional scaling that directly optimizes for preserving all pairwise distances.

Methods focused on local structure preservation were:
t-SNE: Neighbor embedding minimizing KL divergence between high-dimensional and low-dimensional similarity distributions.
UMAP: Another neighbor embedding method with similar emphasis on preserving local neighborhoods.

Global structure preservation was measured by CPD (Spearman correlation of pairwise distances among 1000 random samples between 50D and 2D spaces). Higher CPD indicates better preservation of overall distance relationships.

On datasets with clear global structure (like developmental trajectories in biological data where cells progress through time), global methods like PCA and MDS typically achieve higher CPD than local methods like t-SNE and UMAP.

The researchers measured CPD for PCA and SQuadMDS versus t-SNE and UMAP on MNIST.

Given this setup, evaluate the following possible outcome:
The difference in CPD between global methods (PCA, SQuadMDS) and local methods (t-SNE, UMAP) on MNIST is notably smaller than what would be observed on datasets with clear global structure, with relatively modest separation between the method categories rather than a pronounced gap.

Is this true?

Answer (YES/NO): YES